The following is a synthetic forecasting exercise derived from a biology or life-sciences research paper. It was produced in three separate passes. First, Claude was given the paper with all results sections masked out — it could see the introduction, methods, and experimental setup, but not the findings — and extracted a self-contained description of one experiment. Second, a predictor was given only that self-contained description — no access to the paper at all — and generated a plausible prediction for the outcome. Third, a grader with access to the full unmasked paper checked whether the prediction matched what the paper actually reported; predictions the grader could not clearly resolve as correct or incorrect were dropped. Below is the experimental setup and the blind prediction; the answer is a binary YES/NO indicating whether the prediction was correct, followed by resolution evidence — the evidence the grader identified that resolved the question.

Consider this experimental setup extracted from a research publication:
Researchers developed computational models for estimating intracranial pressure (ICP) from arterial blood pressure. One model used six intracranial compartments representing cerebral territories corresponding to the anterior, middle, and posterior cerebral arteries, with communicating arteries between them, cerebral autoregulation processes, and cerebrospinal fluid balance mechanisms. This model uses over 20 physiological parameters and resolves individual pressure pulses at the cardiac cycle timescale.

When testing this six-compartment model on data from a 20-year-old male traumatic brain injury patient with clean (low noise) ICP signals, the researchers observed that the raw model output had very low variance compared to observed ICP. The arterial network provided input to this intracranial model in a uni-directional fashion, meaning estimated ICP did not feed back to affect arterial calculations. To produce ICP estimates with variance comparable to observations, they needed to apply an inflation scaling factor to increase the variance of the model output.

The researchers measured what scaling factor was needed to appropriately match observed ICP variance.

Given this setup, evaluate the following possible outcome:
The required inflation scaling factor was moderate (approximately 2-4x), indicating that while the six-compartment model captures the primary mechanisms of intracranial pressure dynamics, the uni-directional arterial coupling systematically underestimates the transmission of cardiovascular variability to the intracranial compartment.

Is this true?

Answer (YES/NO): NO